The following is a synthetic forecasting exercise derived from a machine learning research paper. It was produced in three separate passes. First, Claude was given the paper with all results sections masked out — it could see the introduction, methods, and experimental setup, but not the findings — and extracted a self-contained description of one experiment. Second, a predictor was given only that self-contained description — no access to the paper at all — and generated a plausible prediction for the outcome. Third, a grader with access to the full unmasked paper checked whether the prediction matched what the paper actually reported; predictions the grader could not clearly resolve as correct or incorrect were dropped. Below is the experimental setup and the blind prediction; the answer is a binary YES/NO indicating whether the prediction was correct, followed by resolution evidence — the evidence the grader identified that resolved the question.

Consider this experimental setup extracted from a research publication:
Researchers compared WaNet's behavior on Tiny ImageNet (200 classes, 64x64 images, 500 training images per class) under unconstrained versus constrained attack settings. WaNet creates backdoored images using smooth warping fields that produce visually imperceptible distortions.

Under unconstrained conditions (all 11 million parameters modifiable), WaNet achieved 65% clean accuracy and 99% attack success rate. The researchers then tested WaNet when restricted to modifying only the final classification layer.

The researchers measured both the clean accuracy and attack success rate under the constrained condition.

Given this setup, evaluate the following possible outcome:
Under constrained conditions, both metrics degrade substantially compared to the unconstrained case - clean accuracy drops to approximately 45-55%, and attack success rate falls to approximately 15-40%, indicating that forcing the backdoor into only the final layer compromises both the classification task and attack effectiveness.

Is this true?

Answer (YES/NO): NO